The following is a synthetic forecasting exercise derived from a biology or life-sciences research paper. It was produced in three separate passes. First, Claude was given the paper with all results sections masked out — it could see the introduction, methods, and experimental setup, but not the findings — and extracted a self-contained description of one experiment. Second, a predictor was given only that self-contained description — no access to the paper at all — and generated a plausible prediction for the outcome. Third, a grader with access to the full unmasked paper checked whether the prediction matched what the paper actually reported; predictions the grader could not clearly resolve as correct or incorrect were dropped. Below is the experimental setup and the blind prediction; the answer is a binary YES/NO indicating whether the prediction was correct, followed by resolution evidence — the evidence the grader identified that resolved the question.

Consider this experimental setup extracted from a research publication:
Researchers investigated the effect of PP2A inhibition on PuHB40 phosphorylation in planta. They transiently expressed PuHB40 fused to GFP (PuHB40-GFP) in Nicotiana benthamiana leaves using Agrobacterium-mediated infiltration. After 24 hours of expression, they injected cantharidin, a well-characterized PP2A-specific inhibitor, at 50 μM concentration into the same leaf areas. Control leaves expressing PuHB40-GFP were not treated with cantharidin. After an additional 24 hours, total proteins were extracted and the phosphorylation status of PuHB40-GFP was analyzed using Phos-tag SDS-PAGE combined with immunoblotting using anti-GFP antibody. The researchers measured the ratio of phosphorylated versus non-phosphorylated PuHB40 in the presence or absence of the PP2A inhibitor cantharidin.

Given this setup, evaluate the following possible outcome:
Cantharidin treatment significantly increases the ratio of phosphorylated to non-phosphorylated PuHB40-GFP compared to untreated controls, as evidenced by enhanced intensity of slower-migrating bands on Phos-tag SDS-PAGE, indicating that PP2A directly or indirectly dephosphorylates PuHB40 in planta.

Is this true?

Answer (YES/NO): YES